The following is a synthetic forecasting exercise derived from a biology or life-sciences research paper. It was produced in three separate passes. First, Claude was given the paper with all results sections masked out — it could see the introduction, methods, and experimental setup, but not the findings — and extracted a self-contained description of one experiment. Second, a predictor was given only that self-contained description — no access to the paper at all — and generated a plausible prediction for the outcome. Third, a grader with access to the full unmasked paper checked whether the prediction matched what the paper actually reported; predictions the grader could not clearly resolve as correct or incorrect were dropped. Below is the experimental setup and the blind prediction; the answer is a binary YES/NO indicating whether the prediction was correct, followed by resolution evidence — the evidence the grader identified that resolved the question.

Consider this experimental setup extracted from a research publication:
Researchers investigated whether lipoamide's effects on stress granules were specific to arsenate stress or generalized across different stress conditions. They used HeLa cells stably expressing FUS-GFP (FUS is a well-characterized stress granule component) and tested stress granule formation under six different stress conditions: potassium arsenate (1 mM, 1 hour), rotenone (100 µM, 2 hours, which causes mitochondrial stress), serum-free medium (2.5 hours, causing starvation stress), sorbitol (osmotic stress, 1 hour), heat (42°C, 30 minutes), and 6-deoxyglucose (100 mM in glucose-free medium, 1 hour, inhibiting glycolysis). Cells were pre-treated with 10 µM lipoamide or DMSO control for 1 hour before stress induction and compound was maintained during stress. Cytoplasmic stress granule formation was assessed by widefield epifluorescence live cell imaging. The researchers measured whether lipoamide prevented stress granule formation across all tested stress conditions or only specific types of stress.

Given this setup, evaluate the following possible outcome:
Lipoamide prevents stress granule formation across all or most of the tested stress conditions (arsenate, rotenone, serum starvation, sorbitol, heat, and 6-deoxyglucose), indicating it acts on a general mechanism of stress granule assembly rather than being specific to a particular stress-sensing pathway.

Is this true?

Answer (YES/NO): NO